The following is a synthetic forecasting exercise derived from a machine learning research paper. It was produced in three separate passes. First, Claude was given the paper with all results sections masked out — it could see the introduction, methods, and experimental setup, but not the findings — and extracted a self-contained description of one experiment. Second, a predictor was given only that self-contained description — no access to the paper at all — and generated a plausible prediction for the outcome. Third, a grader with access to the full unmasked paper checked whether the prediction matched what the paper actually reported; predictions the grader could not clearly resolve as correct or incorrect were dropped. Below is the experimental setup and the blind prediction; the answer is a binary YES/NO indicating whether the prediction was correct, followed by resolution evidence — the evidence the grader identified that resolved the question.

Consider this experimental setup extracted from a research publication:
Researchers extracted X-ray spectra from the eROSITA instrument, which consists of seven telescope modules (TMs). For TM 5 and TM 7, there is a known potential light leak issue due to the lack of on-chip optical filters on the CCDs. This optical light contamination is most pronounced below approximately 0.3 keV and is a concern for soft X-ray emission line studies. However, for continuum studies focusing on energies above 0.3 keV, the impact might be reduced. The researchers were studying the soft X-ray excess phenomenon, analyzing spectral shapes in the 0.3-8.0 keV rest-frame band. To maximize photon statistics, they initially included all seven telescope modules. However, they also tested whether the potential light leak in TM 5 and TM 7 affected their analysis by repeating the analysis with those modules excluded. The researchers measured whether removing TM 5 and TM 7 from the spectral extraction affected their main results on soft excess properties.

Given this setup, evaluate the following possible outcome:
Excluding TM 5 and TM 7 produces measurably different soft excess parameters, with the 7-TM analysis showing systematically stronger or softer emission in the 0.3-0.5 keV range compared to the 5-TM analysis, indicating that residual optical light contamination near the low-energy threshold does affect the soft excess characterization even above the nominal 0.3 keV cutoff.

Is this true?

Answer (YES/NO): NO